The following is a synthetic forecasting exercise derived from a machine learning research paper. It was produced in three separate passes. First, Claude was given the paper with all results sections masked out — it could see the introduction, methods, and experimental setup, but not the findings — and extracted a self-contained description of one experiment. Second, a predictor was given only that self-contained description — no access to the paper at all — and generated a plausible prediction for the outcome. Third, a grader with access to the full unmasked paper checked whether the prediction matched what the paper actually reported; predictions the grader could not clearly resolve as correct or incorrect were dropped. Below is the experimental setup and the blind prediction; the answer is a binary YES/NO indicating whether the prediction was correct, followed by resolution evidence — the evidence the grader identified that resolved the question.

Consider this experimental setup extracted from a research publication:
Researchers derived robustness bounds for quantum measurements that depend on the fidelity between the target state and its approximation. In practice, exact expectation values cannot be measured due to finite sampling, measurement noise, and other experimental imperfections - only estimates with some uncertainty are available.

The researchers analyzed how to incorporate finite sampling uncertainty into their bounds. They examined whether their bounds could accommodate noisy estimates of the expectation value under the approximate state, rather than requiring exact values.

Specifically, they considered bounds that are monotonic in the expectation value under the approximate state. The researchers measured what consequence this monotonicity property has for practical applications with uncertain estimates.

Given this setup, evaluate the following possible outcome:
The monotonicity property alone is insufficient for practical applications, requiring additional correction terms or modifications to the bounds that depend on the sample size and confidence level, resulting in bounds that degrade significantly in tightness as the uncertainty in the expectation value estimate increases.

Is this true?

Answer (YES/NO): NO